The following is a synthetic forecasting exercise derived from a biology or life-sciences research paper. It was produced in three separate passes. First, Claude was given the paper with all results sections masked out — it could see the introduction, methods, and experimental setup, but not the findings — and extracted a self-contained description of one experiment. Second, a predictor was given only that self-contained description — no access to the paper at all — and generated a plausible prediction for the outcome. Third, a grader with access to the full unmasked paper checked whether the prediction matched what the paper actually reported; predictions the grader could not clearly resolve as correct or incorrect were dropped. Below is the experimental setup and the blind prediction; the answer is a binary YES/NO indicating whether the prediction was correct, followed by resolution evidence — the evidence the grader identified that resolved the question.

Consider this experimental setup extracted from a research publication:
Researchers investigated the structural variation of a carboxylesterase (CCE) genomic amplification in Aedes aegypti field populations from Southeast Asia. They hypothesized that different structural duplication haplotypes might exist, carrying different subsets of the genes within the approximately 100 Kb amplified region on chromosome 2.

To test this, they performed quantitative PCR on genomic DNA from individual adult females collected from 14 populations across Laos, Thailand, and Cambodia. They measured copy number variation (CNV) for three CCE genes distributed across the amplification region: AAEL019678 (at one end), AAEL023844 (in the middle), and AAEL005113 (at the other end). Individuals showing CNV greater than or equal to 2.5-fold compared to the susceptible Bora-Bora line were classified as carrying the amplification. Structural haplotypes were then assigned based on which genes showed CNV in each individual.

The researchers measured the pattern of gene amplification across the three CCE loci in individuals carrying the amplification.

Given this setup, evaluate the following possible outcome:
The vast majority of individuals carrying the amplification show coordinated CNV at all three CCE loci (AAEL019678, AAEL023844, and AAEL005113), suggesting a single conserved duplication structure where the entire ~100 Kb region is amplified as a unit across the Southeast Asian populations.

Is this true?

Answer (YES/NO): NO